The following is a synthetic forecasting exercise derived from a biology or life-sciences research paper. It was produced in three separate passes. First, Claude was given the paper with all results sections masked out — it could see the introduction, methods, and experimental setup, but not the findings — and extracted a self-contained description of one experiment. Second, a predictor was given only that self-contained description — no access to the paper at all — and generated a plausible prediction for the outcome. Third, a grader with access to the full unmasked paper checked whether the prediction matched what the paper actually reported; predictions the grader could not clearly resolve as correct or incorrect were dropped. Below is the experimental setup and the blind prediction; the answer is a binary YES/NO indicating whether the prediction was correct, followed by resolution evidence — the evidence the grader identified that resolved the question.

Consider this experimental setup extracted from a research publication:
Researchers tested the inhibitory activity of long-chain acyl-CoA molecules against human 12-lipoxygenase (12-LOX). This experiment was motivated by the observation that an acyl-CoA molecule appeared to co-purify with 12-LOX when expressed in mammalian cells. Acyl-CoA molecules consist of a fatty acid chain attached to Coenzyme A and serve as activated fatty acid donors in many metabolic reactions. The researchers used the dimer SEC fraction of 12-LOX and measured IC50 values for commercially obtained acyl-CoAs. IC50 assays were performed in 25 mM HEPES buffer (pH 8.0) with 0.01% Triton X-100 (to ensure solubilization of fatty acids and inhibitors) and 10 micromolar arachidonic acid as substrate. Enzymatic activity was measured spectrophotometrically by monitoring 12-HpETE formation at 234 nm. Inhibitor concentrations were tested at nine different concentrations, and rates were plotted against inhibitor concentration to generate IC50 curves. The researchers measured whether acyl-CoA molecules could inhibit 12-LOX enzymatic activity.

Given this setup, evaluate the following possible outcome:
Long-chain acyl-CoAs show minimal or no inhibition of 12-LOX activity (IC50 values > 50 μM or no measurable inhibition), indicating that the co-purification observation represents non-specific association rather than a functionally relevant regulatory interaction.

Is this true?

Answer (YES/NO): NO